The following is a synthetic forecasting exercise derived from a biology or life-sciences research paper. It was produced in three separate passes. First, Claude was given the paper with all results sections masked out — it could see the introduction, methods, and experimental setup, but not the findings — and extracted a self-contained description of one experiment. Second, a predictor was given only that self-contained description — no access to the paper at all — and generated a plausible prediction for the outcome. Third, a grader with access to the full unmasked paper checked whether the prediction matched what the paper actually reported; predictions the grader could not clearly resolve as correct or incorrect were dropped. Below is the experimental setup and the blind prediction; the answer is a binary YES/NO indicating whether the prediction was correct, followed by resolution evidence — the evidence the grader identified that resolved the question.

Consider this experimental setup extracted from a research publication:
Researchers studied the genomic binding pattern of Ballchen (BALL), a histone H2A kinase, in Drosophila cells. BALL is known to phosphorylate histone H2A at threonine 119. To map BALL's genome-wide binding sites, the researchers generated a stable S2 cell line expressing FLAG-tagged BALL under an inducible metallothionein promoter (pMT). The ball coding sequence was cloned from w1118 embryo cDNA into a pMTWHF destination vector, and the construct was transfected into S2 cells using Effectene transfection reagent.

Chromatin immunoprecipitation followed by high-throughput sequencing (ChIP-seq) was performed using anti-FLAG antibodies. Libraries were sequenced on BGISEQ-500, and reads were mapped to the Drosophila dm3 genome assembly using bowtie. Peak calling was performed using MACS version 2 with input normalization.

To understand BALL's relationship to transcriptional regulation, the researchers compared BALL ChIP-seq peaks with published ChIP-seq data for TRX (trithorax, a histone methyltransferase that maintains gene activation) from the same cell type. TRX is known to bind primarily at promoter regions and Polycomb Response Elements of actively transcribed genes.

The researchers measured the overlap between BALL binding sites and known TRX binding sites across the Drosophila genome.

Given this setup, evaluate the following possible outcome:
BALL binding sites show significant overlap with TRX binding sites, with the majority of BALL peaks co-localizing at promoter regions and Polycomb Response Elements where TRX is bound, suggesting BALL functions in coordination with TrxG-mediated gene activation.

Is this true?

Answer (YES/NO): YES